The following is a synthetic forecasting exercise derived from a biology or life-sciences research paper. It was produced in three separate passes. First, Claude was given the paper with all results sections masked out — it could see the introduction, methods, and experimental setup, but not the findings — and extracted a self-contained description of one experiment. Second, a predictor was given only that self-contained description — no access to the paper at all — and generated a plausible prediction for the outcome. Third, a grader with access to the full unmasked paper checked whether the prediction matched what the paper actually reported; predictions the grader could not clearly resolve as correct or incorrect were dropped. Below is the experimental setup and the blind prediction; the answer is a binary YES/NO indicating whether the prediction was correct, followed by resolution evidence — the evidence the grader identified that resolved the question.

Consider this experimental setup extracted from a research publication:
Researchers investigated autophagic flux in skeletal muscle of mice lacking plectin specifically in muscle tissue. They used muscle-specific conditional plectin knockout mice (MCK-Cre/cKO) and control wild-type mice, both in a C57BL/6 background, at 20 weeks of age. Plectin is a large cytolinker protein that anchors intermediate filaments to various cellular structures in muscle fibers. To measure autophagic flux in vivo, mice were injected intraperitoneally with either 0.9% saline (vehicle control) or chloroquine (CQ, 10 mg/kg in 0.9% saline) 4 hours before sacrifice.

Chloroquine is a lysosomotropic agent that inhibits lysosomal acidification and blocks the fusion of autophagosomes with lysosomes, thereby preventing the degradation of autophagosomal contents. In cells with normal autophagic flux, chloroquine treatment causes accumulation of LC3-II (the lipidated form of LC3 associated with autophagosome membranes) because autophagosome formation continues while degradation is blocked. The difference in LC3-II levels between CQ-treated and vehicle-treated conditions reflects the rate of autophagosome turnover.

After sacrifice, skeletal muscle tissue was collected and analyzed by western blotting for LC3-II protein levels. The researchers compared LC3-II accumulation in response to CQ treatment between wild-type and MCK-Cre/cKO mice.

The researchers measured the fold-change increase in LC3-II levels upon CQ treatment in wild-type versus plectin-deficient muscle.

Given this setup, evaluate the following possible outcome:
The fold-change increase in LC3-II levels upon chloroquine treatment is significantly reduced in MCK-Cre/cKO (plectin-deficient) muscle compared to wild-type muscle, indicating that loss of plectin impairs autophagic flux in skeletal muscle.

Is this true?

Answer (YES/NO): YES